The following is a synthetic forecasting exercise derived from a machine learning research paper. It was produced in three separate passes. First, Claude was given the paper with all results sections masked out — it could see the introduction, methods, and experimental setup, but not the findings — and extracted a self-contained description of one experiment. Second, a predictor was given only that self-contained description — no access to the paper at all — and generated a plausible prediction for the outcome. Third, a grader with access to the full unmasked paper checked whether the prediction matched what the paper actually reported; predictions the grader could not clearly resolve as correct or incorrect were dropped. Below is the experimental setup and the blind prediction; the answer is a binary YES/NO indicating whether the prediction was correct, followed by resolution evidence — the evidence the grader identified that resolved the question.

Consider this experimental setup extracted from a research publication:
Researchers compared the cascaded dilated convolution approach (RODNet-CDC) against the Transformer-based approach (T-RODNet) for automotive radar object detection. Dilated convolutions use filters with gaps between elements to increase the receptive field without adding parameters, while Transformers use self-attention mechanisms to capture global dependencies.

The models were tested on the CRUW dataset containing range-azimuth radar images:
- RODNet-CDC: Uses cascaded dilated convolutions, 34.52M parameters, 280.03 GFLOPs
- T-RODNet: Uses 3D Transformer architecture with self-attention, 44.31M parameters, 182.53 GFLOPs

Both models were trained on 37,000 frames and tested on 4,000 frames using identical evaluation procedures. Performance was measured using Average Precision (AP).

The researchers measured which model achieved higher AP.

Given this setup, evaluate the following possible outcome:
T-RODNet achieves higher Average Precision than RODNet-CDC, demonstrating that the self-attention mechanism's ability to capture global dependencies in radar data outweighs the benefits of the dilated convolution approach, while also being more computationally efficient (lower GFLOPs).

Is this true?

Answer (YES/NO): YES